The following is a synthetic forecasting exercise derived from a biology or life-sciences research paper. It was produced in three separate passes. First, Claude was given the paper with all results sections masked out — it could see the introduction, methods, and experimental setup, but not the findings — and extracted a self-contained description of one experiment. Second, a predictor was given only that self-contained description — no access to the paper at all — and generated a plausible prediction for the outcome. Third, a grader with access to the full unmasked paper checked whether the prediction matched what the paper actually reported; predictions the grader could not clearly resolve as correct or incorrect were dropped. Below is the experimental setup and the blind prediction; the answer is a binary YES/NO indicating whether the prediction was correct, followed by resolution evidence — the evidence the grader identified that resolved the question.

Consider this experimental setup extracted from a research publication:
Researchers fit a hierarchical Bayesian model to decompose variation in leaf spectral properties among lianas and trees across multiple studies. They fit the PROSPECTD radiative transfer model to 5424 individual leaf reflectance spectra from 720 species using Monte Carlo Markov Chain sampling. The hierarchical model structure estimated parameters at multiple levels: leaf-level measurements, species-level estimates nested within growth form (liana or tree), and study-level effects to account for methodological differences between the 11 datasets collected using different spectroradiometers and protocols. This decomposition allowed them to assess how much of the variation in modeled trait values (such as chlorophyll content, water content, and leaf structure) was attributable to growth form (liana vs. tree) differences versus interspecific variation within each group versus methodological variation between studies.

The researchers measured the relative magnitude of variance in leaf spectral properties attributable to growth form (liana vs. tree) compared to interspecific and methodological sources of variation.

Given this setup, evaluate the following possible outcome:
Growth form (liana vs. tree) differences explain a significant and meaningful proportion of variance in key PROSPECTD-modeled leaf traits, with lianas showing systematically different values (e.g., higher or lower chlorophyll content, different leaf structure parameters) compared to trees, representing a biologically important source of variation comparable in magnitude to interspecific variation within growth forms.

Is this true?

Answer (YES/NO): NO